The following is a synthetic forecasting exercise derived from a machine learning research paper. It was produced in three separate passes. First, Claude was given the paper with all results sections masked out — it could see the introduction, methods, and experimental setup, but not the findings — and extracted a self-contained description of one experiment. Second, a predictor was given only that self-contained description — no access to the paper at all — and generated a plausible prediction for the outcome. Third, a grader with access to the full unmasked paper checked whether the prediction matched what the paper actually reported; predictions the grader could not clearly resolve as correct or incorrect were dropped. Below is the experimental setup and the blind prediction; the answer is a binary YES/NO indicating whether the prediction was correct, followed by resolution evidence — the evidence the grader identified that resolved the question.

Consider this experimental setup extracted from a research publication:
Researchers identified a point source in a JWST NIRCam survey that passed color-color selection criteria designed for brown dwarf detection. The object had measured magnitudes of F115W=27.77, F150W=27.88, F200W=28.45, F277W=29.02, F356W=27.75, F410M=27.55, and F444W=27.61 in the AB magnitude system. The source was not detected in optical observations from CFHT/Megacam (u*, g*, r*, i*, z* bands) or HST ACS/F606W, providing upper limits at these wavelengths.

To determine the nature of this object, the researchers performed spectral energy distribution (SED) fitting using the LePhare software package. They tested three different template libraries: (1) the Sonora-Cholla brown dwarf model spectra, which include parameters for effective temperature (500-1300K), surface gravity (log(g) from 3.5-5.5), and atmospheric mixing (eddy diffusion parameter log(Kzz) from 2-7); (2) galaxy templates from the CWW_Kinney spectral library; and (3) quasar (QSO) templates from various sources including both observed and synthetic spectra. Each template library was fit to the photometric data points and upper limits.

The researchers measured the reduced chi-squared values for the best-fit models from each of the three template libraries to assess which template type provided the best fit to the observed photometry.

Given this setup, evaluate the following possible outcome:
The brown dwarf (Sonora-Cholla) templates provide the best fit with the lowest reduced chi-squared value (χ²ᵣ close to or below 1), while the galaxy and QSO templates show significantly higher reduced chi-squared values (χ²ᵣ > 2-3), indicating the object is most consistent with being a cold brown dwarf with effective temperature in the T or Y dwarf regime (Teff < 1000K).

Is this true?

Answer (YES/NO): NO